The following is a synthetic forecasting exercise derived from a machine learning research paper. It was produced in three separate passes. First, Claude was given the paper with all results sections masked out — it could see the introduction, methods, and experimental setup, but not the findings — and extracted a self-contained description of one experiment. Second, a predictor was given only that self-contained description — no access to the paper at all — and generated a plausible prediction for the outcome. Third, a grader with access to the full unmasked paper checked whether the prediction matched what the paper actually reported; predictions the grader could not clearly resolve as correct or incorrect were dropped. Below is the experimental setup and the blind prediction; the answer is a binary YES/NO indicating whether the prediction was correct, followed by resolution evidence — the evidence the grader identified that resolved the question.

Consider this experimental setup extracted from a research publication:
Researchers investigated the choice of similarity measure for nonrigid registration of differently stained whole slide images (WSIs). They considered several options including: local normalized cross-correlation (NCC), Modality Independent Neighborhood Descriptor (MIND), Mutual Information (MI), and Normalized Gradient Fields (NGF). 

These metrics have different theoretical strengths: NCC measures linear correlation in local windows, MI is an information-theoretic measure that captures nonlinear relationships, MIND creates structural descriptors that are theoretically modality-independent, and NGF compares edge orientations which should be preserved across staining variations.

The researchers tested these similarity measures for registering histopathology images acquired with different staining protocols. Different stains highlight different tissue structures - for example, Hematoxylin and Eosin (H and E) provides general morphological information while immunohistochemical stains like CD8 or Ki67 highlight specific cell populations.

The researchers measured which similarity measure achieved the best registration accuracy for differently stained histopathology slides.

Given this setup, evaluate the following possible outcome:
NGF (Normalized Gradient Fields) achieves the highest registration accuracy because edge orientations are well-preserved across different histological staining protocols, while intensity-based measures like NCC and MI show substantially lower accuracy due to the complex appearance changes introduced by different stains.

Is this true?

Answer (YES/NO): NO